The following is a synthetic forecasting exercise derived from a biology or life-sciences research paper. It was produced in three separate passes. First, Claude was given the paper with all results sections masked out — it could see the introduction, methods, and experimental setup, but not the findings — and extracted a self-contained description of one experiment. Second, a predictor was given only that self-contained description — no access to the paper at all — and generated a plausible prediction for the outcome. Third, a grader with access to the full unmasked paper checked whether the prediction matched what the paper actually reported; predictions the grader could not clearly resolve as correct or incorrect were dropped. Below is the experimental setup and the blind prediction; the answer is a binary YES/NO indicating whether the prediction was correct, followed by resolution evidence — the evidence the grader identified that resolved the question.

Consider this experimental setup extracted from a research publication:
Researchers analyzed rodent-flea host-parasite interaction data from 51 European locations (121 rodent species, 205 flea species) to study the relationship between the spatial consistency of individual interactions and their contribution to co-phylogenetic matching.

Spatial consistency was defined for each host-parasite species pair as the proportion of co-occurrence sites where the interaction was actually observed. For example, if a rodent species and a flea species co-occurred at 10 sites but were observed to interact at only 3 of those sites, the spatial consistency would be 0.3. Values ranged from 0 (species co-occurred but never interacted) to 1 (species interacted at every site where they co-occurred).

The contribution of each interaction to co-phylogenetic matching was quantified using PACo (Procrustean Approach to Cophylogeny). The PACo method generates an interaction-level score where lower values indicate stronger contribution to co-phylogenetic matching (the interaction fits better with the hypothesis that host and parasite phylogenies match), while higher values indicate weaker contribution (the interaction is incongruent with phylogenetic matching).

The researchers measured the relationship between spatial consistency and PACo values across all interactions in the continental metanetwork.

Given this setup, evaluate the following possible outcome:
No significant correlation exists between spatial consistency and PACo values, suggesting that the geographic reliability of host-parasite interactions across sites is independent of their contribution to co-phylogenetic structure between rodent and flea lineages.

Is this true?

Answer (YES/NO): NO